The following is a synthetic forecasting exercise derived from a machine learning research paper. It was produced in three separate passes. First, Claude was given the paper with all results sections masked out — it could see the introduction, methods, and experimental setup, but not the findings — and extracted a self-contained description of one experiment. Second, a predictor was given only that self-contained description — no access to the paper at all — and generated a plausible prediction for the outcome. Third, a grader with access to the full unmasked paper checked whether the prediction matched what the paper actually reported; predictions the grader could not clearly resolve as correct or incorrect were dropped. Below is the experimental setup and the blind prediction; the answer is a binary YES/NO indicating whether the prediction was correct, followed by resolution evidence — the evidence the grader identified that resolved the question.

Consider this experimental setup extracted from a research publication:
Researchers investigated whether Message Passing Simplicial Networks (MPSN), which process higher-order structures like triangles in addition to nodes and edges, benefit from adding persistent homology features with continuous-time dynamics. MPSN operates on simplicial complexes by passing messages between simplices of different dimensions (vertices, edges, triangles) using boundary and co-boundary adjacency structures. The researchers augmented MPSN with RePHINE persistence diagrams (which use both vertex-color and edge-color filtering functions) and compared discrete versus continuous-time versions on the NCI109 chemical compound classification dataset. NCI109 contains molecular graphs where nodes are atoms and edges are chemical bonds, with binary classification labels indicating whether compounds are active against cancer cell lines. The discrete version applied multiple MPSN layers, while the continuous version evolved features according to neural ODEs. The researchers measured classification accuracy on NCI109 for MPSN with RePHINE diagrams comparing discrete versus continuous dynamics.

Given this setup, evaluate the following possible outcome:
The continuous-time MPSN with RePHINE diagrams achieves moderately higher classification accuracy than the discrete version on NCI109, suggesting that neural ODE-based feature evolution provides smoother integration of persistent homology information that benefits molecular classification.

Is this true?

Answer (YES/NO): YES